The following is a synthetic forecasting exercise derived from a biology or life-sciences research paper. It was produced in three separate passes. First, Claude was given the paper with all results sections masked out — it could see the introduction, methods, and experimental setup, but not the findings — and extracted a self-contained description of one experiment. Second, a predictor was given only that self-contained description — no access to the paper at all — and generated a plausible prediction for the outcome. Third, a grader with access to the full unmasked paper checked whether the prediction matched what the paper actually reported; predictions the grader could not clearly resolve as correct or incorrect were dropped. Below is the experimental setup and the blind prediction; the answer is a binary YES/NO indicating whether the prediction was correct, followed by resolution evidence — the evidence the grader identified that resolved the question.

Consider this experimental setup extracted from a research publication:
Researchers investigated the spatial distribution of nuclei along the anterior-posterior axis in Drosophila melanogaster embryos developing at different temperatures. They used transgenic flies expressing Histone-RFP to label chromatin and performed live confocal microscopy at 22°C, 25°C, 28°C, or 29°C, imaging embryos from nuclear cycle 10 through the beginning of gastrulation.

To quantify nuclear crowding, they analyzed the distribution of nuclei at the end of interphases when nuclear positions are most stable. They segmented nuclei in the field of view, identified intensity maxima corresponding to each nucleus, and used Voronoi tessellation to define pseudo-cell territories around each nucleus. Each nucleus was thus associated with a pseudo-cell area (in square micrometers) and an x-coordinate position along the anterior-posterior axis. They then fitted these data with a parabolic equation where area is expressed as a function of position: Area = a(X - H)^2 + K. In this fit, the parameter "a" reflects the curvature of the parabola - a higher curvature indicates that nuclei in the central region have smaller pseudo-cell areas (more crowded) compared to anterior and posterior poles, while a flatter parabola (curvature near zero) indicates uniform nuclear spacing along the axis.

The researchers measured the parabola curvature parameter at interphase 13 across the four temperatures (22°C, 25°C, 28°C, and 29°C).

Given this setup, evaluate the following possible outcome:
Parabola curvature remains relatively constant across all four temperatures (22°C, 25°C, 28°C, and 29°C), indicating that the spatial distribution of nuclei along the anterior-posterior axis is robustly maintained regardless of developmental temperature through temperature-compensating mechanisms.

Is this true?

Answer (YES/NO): NO